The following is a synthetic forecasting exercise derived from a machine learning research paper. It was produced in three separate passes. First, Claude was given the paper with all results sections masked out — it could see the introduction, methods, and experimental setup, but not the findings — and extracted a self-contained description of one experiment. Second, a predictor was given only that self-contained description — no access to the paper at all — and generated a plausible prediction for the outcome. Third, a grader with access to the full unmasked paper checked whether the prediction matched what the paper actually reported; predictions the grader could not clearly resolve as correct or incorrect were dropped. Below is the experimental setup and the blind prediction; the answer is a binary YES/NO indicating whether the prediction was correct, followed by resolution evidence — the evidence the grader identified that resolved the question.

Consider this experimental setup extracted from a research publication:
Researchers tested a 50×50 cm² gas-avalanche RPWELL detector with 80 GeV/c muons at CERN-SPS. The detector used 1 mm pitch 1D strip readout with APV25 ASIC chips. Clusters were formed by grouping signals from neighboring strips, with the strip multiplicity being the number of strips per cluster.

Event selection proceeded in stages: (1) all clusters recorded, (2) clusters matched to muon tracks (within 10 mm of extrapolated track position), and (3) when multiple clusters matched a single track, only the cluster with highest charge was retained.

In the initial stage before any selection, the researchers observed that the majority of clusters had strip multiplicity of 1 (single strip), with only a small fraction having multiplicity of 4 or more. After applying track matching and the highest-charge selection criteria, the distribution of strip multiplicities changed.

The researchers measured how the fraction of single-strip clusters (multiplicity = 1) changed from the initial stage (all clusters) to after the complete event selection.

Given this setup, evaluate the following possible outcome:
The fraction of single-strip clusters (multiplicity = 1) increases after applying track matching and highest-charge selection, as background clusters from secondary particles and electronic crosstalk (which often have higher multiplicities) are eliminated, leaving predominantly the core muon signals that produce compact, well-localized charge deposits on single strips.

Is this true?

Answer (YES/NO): NO